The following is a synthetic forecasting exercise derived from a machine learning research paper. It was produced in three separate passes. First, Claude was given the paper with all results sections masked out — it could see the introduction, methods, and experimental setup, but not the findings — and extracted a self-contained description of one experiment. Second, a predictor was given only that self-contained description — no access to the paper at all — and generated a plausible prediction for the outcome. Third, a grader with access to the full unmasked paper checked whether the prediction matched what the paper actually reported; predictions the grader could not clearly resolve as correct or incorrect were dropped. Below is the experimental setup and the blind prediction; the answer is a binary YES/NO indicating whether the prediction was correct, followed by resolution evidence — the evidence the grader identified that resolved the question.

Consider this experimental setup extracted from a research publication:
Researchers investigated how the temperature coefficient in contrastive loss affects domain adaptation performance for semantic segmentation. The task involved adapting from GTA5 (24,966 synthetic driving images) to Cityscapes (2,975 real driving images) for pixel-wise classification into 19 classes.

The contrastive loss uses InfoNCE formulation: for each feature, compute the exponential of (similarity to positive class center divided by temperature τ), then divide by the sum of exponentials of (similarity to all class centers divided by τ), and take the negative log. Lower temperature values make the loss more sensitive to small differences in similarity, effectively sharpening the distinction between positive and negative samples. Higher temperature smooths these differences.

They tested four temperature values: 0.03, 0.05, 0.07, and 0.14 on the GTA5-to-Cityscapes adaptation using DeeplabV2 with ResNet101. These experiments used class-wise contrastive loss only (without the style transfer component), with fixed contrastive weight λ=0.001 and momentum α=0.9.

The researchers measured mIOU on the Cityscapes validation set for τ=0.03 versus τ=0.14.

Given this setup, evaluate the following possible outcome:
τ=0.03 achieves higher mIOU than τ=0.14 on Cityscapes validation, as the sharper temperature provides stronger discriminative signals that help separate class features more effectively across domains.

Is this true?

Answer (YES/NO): NO